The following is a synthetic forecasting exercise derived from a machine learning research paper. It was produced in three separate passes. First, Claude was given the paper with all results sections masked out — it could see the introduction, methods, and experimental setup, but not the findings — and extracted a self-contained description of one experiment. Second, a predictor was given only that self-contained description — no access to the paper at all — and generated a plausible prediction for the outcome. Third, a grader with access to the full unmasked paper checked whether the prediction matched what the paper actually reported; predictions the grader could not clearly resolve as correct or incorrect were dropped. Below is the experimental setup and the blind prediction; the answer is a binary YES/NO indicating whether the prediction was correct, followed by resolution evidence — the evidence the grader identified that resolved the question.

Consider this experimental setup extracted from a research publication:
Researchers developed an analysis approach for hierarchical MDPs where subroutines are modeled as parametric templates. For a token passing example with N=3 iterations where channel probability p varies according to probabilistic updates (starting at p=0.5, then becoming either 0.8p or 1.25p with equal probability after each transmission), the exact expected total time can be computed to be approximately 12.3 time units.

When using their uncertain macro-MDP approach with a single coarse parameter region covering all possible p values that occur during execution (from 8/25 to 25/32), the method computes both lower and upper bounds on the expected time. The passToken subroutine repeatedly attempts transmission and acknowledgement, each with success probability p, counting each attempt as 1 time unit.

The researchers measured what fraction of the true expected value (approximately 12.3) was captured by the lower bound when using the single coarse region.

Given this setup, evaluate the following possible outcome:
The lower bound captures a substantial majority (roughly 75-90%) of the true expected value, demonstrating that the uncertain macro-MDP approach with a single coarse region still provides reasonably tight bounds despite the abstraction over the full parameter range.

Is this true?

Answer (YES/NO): NO